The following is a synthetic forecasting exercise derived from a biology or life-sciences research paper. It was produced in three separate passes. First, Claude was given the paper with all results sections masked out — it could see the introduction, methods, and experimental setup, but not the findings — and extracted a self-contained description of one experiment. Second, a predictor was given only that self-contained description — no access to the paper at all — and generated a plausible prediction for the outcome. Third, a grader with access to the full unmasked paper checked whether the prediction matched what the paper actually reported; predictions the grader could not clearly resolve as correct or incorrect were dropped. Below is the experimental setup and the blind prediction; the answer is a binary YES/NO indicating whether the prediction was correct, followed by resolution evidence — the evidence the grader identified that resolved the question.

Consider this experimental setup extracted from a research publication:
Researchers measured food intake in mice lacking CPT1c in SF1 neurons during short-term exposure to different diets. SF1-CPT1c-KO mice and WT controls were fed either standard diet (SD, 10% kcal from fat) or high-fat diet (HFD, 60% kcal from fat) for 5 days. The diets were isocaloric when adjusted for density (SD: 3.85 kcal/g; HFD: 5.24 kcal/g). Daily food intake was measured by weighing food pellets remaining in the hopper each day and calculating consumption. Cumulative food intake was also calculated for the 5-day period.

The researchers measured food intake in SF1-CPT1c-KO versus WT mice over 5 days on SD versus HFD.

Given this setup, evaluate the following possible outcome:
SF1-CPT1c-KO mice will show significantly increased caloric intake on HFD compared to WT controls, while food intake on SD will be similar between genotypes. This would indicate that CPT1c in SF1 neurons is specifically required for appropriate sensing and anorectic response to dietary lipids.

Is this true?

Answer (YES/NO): YES